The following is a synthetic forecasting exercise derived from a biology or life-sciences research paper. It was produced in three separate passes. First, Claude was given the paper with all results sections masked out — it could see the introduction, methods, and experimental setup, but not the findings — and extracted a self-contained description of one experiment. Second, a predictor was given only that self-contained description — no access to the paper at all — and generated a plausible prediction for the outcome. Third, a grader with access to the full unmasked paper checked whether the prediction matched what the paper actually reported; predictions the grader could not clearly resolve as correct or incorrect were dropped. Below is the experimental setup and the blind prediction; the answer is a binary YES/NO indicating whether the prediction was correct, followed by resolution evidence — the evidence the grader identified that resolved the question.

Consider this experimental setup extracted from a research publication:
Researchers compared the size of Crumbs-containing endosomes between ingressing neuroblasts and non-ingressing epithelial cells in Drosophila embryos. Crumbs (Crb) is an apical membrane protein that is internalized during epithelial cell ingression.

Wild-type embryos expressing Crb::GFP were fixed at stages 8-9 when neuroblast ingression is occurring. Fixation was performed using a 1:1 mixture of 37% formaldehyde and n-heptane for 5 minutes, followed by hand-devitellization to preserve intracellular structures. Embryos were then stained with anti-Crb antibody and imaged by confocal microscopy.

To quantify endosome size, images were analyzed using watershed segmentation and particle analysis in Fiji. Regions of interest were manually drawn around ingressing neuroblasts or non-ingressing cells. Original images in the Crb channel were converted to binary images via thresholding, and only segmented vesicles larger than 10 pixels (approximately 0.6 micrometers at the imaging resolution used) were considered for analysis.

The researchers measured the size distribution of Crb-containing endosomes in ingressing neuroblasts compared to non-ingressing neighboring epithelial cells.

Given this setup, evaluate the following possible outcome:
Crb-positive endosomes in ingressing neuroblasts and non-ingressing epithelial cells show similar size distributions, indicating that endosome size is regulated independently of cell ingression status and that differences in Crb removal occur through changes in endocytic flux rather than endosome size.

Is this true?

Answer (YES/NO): NO